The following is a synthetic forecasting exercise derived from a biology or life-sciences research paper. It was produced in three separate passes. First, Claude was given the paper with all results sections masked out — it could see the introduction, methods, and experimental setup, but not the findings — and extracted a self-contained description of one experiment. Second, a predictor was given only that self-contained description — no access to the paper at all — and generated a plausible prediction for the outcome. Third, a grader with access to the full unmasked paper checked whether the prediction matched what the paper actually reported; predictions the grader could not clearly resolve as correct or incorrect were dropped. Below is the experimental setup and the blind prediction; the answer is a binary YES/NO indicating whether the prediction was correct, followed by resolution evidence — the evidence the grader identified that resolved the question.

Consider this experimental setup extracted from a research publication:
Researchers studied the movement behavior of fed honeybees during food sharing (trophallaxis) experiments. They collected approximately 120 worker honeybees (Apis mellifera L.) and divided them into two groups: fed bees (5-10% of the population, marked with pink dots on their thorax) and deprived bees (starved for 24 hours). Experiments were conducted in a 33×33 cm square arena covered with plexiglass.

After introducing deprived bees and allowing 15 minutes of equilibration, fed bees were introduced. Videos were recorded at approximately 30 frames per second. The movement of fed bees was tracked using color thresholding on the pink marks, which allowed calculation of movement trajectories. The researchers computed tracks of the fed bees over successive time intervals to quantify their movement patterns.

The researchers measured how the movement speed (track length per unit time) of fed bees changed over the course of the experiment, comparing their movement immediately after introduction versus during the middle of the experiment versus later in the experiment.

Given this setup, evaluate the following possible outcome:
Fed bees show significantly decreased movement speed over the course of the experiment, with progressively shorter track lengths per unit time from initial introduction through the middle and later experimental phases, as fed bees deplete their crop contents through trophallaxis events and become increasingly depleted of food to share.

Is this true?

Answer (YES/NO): NO